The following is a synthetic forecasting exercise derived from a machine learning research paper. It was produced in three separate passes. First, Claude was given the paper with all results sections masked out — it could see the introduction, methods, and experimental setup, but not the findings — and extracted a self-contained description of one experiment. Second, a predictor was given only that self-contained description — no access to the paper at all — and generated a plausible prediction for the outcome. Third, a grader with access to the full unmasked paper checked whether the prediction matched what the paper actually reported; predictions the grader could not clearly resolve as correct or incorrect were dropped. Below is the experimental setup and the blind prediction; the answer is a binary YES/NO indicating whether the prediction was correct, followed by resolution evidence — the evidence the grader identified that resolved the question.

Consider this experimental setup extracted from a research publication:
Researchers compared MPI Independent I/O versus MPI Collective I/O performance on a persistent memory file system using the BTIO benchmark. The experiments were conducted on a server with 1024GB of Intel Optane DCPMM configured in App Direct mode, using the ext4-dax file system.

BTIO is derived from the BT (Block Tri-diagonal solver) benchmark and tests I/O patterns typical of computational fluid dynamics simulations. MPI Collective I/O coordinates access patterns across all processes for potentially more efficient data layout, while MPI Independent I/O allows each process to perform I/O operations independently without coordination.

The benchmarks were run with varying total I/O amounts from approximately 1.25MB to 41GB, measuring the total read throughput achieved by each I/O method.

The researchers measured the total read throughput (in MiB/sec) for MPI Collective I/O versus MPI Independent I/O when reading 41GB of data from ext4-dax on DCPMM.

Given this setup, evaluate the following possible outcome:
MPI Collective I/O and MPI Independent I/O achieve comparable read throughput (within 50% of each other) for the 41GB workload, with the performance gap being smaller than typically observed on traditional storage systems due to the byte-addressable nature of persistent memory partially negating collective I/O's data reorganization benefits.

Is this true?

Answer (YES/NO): NO